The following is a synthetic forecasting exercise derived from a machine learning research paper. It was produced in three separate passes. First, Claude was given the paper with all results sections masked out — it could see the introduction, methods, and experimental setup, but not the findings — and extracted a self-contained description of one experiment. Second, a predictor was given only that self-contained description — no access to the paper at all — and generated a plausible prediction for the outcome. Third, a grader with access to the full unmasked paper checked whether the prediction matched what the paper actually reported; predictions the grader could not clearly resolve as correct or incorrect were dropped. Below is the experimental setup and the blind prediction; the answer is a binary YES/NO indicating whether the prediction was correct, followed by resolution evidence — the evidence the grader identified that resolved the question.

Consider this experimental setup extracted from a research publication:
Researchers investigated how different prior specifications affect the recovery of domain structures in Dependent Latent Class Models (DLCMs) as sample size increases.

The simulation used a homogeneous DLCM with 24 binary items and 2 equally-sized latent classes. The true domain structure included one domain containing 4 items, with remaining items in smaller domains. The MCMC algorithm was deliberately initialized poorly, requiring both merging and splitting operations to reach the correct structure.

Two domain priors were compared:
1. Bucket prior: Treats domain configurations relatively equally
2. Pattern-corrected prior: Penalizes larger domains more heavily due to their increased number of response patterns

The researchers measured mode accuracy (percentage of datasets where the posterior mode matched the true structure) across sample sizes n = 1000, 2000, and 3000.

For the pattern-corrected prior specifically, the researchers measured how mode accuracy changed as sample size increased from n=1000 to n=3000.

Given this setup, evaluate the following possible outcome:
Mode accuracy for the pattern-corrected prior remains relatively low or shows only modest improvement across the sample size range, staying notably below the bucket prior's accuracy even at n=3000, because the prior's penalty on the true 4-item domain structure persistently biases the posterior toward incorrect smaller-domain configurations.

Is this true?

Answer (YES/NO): NO